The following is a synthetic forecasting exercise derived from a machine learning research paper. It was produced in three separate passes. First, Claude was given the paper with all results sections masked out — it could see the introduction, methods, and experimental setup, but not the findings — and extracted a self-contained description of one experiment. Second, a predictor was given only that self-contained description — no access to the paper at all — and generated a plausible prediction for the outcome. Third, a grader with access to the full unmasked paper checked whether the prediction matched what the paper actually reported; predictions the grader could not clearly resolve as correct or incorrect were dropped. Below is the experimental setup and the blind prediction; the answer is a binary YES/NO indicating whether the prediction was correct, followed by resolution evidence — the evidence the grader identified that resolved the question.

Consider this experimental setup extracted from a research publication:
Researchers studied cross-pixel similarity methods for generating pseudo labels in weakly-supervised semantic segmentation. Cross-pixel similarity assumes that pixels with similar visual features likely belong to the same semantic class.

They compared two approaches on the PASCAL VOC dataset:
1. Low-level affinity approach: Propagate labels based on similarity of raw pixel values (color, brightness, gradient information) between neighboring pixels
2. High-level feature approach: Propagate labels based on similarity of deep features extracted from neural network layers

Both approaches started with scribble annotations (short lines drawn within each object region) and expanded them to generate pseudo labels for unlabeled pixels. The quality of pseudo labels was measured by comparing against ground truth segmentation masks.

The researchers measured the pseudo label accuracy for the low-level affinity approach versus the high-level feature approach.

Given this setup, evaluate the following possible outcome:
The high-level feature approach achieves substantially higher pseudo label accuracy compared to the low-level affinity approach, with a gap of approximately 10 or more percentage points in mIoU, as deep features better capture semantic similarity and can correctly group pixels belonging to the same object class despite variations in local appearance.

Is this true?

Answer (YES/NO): NO